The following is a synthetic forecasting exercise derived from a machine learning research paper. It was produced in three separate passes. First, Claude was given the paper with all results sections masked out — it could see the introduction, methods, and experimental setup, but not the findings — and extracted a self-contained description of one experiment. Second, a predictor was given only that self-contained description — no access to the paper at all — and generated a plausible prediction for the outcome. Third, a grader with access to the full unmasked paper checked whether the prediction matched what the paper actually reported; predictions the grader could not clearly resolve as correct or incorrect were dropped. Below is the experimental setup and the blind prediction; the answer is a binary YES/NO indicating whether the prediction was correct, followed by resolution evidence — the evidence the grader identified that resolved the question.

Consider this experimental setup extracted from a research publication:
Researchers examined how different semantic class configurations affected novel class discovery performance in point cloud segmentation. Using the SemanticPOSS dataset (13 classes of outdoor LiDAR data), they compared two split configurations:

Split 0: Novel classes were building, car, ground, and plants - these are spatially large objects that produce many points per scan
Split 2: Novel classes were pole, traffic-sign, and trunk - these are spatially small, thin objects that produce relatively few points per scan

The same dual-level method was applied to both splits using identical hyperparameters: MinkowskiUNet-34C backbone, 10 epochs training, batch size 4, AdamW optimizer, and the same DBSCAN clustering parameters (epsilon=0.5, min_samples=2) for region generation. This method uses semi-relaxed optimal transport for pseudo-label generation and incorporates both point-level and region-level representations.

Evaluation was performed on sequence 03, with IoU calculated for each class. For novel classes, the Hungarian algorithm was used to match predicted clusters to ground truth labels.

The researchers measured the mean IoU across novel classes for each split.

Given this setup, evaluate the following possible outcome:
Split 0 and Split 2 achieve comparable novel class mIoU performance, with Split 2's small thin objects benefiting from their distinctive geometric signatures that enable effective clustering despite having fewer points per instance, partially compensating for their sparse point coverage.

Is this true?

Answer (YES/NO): NO